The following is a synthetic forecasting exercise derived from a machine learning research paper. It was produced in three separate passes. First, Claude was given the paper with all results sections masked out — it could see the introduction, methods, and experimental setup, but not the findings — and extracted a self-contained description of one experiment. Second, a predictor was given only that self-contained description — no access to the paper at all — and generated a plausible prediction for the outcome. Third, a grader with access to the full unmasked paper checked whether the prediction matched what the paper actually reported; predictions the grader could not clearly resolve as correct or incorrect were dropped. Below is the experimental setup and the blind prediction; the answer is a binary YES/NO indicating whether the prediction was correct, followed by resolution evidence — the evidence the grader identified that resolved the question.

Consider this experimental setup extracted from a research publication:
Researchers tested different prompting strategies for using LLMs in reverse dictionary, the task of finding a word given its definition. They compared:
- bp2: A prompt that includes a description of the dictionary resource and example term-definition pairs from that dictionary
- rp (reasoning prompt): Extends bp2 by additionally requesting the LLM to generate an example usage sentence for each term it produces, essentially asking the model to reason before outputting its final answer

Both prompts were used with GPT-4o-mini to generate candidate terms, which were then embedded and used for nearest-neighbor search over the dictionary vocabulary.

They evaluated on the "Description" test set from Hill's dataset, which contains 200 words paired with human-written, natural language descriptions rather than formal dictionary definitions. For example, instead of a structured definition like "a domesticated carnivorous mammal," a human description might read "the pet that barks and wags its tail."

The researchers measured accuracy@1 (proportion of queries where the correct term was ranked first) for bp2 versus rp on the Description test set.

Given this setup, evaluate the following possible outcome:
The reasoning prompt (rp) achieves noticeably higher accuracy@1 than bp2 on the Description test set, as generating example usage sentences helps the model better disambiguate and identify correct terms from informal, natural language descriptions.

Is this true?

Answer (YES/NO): NO